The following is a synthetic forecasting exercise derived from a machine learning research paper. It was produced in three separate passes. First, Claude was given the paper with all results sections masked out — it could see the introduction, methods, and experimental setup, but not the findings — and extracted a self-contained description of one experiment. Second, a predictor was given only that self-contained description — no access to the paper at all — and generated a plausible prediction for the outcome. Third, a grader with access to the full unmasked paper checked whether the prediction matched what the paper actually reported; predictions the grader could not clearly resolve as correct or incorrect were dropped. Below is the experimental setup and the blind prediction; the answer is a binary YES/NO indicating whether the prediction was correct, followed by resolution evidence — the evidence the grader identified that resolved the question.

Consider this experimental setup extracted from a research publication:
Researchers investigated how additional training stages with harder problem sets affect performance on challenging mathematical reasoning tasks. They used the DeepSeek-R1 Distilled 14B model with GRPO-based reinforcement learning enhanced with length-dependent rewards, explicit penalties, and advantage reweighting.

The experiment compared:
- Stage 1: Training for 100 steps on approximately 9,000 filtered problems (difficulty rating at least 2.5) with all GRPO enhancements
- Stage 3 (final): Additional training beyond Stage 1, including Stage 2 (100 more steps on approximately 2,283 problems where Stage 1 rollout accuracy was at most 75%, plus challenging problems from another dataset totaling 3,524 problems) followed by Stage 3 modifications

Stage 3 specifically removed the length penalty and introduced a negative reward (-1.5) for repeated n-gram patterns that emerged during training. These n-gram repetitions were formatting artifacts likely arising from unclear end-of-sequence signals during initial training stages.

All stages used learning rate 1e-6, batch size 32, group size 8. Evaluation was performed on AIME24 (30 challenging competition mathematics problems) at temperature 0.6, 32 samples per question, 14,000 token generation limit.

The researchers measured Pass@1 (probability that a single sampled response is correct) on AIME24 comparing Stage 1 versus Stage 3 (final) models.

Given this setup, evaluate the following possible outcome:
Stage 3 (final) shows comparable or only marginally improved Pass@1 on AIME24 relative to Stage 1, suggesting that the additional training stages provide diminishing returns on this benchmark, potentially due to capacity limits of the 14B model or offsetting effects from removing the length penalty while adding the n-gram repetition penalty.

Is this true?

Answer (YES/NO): NO